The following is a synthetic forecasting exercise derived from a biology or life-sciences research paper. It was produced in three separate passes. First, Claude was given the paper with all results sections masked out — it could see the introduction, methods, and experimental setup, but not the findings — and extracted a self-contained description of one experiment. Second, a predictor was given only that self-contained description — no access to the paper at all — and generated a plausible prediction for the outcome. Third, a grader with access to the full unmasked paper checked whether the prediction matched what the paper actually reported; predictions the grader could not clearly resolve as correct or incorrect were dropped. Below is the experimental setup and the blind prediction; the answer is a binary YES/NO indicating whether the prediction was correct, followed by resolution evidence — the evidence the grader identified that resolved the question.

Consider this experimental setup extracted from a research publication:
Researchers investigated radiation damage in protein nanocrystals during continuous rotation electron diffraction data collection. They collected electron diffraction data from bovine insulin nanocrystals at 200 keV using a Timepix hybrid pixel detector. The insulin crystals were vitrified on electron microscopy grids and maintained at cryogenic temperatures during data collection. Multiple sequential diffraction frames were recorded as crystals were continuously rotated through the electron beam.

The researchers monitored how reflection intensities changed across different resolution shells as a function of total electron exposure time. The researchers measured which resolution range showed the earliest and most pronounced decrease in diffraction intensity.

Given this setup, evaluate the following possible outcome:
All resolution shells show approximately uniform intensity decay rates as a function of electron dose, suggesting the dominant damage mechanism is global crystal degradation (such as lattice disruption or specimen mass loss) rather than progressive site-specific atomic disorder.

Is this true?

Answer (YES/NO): NO